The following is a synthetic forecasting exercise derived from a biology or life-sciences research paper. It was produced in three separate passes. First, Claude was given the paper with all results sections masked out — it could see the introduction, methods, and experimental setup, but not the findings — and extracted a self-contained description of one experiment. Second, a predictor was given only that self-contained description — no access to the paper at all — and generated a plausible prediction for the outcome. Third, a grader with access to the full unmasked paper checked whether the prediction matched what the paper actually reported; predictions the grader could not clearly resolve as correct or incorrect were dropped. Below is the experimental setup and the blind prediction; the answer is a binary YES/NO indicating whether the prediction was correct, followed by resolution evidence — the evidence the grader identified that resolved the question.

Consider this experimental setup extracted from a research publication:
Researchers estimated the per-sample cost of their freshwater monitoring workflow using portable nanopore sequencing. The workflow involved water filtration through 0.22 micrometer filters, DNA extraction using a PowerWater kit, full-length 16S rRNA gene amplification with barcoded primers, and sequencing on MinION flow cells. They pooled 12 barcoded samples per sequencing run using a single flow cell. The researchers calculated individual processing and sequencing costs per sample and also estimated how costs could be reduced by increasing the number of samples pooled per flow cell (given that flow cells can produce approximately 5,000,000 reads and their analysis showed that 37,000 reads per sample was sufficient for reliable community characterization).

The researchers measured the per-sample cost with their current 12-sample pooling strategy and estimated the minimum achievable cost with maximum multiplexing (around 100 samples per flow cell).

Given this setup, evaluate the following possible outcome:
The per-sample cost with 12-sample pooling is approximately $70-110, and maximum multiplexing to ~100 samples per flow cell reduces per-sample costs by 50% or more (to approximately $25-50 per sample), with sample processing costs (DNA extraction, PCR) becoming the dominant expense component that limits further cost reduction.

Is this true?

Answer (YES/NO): YES